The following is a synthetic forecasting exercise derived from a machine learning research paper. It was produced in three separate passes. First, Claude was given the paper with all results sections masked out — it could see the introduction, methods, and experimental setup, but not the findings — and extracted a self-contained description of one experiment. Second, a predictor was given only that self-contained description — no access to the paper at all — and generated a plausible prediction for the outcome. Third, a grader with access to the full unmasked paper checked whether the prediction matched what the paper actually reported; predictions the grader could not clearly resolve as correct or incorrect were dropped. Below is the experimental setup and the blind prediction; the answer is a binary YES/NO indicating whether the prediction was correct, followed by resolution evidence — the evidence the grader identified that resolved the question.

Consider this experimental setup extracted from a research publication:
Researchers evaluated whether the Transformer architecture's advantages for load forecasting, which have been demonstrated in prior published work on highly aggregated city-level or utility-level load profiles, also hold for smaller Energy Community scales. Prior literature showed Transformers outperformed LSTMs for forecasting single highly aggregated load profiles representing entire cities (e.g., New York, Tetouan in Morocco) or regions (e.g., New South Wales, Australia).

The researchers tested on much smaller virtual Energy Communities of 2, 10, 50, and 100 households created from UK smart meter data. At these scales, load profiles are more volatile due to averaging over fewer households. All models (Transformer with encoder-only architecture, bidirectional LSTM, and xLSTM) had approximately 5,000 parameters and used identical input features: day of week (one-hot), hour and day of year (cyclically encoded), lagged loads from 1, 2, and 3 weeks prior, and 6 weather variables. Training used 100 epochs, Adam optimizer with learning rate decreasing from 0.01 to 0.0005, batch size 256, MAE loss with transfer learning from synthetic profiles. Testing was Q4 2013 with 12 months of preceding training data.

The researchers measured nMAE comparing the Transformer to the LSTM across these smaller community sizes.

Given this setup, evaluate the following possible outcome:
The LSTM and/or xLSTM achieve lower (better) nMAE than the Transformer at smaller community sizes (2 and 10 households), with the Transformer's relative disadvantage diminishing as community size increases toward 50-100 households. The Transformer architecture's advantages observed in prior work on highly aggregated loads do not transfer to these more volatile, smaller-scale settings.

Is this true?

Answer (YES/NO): NO